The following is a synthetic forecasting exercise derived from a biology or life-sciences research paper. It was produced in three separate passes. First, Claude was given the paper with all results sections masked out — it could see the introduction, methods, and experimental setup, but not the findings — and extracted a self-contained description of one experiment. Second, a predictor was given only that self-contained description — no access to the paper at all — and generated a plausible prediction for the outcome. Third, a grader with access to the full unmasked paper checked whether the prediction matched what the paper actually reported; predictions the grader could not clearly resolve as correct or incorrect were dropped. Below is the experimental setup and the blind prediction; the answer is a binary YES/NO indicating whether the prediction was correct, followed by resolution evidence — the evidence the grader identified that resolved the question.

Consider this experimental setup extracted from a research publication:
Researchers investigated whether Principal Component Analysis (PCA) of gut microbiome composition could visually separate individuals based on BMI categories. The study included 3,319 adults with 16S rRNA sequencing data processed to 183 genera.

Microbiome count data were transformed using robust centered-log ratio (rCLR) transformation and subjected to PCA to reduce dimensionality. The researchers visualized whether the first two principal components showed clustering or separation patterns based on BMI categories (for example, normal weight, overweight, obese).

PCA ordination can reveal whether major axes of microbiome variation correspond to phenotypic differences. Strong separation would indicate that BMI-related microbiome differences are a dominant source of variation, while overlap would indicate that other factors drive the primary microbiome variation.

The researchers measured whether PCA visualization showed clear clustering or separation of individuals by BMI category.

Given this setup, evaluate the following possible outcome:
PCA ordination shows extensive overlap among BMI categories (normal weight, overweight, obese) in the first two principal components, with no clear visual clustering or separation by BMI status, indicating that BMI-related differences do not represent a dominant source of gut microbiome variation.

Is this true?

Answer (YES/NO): YES